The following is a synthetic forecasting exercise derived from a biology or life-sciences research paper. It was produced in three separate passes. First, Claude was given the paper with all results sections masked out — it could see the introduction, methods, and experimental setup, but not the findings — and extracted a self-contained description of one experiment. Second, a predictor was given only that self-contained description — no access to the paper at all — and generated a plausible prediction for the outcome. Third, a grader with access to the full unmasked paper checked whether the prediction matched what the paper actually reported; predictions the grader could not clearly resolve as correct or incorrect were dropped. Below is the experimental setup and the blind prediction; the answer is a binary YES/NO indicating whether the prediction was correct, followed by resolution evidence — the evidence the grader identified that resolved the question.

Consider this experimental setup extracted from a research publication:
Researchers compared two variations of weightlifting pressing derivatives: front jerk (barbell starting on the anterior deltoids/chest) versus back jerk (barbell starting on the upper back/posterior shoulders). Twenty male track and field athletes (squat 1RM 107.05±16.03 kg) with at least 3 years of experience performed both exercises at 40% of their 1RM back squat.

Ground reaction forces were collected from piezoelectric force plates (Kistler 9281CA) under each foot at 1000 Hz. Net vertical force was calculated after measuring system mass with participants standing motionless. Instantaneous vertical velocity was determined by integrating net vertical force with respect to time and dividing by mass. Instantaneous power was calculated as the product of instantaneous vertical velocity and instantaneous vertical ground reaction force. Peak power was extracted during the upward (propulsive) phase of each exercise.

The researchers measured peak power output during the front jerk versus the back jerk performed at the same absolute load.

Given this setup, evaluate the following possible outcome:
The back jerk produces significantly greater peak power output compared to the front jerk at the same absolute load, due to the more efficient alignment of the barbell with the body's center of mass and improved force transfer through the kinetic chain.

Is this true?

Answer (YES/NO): YES